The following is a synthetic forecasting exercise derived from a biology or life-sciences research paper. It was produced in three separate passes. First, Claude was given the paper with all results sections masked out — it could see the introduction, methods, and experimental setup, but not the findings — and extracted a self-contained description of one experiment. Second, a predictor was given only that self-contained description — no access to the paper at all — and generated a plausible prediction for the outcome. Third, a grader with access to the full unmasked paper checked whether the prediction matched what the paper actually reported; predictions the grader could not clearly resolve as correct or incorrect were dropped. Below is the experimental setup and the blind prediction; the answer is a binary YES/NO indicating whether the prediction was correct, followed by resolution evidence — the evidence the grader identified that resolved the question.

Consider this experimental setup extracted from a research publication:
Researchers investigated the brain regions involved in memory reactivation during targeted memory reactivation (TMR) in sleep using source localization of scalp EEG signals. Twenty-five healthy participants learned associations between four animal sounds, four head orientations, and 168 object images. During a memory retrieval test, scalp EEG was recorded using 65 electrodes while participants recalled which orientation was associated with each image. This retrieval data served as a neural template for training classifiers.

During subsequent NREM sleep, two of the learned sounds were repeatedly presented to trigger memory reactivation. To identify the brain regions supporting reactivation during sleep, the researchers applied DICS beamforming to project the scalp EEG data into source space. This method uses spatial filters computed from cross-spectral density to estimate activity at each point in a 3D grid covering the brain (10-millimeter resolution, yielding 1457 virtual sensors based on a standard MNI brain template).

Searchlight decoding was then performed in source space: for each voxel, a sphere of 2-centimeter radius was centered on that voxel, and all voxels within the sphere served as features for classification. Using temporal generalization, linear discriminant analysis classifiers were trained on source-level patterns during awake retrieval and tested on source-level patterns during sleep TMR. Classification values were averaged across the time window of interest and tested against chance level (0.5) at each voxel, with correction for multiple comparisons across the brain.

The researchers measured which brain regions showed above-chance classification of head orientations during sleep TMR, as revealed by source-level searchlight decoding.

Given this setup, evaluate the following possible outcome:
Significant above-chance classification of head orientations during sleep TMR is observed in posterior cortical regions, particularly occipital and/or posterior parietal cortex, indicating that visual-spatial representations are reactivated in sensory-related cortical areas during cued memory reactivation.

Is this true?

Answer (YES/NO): NO